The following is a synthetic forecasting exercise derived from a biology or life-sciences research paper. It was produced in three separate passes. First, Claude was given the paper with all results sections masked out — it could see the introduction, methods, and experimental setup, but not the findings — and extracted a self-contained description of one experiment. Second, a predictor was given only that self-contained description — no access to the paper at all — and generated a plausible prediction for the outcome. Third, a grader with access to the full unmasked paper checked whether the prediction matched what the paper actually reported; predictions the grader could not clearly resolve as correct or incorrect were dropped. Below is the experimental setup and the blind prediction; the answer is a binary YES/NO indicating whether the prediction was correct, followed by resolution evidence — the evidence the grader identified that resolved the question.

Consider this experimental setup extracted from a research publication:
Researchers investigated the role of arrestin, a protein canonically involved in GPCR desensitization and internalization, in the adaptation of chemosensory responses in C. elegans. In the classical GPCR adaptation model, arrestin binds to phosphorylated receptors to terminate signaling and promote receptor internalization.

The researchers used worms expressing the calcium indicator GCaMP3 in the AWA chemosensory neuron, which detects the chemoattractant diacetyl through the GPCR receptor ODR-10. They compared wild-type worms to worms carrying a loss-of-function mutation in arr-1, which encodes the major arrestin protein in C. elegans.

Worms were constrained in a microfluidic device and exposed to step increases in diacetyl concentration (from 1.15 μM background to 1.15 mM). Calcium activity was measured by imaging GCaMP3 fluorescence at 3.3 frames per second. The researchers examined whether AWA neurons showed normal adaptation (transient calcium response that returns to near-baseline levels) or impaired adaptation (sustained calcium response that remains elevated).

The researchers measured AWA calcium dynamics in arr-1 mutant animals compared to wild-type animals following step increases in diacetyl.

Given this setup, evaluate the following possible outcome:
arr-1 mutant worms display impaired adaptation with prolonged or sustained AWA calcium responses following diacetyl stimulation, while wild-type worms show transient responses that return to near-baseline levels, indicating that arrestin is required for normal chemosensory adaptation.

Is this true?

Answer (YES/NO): NO